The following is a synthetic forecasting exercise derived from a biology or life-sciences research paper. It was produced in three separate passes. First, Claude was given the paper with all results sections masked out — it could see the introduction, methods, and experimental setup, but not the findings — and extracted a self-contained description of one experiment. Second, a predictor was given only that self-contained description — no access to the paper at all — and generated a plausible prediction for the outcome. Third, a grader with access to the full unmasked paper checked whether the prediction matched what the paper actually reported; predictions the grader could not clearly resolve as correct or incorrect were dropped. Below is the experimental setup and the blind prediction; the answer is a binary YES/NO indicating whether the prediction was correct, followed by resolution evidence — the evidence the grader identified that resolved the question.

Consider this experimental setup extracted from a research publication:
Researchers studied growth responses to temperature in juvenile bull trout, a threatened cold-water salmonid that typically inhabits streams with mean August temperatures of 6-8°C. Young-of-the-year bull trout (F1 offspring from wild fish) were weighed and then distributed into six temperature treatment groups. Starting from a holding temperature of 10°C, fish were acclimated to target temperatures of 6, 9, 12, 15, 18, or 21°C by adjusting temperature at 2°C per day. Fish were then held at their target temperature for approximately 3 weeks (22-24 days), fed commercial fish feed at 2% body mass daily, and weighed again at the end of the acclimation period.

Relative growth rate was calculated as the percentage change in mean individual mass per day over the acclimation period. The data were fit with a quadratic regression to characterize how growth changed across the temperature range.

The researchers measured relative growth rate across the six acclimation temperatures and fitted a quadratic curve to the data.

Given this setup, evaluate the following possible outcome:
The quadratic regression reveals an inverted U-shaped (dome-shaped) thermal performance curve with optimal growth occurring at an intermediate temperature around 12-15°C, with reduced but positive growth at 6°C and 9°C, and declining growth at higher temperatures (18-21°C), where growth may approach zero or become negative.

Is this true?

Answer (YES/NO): NO